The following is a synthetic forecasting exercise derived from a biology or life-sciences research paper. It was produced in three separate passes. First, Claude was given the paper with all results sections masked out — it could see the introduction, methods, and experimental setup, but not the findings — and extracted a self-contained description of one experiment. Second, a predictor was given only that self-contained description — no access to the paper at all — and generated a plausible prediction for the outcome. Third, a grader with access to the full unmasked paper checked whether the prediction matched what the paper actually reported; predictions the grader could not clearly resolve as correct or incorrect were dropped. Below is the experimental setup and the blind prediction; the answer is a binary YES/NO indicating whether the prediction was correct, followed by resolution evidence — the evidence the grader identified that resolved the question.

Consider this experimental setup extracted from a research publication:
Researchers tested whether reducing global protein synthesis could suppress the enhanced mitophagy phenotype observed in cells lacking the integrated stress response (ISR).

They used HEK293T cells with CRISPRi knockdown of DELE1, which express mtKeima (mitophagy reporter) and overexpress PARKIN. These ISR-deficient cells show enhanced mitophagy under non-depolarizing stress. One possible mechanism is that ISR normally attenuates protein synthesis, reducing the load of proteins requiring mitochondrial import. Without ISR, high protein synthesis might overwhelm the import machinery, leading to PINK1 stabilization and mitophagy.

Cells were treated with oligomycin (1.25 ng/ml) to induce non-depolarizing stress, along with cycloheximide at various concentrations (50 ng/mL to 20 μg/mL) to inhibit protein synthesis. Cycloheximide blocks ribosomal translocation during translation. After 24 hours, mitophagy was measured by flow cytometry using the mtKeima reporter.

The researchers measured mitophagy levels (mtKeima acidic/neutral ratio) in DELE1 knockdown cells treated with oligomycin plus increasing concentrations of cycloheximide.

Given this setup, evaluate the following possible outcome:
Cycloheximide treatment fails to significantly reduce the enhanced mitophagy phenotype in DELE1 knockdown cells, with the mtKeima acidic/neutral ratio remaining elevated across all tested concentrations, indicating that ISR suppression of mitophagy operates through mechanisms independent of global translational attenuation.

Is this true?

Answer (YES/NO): NO